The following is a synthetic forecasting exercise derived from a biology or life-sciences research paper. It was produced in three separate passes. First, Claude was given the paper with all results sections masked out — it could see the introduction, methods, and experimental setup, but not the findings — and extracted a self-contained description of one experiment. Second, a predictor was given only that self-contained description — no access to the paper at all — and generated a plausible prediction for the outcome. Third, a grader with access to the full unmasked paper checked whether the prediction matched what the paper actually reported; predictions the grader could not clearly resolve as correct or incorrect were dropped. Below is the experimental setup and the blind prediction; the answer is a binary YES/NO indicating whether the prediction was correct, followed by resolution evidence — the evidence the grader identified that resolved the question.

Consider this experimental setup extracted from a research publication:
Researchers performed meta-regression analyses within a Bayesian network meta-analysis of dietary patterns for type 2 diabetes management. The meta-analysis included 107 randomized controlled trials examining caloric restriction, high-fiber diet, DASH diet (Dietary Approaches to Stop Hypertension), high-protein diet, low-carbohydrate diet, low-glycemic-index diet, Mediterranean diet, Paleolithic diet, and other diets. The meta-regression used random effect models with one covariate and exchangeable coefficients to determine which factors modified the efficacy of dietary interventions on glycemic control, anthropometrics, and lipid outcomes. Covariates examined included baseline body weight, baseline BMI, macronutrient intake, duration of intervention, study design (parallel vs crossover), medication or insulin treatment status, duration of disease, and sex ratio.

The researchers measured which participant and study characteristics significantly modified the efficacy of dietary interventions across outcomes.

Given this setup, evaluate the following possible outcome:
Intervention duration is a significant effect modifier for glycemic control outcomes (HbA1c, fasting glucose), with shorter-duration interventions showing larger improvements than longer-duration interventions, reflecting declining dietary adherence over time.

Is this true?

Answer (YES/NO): NO